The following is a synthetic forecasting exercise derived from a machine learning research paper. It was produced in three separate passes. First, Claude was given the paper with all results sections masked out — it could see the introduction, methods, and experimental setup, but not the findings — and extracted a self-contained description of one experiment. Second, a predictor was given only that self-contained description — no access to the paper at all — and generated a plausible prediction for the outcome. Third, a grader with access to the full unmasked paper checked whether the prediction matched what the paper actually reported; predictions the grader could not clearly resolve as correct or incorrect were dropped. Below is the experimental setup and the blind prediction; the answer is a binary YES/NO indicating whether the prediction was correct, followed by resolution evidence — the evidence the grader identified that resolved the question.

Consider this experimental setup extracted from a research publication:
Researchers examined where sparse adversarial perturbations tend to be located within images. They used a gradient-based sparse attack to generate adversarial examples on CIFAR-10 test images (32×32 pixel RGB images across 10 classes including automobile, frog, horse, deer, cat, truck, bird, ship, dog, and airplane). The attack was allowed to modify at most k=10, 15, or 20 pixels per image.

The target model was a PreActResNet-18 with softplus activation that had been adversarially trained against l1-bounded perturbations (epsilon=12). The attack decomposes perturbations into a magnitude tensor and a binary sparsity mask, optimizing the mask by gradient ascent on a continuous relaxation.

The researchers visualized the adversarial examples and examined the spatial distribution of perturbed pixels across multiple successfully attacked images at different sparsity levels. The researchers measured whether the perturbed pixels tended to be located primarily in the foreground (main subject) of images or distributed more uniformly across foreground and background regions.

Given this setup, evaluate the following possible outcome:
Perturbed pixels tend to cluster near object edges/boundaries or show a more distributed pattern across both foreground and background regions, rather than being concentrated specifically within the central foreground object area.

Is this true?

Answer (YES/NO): NO